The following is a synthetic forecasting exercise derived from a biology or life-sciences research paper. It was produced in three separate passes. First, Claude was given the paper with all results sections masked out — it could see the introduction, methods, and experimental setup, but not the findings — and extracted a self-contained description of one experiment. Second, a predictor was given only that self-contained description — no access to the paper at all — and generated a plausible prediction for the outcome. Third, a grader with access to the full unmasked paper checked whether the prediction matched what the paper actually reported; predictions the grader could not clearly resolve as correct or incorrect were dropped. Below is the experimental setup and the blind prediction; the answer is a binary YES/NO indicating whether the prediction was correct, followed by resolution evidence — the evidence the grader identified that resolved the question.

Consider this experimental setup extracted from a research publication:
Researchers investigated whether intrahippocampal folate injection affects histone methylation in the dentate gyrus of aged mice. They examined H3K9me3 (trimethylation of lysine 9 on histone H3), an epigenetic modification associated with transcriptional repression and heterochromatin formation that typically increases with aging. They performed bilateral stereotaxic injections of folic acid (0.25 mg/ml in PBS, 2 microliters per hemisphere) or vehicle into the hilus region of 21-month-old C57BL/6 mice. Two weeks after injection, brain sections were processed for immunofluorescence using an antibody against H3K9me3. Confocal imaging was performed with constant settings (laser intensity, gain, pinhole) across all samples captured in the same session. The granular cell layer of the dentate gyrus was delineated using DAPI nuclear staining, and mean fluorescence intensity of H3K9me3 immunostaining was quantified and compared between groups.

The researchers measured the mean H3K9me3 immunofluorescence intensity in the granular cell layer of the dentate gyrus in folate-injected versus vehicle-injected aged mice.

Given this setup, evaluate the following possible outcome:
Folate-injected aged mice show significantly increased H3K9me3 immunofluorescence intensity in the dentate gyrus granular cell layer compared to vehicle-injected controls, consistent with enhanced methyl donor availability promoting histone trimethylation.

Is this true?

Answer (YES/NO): NO